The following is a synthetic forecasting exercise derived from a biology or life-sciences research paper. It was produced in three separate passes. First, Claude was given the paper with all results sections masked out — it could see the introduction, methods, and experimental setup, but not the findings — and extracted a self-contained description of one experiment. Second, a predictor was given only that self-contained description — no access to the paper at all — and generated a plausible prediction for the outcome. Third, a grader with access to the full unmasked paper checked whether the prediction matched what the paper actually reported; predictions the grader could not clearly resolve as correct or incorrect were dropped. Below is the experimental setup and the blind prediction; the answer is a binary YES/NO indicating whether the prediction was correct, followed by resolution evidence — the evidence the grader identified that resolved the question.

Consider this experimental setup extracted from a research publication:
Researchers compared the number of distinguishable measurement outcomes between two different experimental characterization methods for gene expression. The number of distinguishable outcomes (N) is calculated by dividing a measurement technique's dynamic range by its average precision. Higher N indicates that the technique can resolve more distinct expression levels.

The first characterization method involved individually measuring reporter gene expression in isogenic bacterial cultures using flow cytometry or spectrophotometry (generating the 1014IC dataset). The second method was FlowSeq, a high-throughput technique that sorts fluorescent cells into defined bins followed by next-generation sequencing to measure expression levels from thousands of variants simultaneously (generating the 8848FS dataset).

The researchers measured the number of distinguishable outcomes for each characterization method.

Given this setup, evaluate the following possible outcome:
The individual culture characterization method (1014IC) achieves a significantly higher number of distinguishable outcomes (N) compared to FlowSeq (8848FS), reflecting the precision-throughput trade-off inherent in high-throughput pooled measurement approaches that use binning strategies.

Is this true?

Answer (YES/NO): YES